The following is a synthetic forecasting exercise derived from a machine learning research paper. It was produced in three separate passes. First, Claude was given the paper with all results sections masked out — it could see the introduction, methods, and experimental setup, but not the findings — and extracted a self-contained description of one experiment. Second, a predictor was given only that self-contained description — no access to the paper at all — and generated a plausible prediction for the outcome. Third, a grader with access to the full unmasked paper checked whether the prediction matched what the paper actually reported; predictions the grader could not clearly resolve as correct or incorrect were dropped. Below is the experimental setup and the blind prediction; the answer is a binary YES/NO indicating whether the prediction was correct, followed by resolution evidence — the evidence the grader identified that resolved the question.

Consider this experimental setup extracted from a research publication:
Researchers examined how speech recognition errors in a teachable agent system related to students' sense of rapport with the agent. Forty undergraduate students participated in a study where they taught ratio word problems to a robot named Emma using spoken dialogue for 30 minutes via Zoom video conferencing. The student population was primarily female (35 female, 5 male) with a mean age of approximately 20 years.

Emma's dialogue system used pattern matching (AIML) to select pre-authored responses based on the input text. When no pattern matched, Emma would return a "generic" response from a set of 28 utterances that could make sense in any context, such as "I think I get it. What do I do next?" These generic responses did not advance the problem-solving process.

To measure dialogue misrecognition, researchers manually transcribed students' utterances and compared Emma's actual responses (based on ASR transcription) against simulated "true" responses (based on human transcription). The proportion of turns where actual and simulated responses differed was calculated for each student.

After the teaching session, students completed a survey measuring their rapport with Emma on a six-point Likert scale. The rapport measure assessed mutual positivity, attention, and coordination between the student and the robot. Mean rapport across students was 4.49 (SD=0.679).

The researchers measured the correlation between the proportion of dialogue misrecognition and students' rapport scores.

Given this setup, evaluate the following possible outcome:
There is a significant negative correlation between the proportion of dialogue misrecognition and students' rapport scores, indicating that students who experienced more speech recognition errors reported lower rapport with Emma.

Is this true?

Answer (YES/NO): NO